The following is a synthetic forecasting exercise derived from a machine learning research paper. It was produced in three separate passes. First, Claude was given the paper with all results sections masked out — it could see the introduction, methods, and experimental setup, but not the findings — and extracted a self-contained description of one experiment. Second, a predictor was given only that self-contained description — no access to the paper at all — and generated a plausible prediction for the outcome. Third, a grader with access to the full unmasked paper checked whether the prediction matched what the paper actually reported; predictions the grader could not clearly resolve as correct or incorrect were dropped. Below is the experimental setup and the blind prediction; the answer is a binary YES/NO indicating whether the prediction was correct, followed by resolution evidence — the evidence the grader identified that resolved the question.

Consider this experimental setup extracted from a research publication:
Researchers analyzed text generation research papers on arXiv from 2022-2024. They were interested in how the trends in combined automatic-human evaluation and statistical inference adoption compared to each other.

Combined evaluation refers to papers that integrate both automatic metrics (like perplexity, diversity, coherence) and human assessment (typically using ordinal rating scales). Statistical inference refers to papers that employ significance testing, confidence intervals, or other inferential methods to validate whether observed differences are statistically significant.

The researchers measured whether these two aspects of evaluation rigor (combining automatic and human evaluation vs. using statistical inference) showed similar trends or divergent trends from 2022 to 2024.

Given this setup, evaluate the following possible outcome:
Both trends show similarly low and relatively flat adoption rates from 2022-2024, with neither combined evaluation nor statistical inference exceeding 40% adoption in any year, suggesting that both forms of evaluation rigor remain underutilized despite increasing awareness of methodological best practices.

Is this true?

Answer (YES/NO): NO